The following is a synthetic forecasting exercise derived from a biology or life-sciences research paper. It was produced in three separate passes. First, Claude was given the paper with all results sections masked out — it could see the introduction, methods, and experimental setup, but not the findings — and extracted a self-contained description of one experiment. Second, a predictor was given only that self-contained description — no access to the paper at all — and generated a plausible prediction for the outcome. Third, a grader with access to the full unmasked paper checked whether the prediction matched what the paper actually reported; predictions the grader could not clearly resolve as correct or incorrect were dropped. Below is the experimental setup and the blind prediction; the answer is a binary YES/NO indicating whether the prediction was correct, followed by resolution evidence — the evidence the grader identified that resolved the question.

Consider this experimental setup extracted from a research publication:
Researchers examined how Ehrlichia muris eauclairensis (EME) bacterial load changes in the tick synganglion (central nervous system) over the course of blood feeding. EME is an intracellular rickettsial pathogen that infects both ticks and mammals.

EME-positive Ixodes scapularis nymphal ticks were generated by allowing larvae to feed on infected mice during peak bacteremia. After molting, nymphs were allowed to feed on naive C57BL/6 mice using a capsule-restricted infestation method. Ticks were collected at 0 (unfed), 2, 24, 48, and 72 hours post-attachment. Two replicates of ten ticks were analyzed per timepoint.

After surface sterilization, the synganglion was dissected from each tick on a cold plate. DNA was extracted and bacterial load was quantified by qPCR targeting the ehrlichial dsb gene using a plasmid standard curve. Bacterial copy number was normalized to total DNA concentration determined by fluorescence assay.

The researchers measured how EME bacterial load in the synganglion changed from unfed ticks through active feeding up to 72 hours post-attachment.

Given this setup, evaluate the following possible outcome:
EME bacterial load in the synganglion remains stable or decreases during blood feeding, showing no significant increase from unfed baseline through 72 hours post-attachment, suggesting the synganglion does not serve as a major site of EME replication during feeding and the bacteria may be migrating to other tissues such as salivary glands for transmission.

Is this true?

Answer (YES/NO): NO